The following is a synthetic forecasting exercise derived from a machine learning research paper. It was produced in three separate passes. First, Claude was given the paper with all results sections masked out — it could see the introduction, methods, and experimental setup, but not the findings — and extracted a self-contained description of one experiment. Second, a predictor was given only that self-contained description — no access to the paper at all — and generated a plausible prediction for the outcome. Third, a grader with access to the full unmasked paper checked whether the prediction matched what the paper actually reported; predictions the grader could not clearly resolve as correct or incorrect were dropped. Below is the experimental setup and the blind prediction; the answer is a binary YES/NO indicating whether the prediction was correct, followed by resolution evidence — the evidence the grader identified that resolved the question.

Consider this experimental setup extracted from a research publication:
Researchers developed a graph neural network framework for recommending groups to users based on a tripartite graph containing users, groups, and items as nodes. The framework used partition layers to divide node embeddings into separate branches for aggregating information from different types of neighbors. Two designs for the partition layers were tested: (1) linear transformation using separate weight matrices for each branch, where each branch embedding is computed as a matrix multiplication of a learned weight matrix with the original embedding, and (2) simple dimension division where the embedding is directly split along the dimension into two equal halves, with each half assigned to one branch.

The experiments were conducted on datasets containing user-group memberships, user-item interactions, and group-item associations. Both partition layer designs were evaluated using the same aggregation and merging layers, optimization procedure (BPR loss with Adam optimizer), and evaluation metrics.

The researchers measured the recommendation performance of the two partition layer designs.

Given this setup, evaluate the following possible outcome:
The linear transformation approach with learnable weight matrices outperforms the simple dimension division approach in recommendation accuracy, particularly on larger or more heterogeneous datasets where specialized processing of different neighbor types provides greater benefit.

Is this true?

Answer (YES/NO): NO